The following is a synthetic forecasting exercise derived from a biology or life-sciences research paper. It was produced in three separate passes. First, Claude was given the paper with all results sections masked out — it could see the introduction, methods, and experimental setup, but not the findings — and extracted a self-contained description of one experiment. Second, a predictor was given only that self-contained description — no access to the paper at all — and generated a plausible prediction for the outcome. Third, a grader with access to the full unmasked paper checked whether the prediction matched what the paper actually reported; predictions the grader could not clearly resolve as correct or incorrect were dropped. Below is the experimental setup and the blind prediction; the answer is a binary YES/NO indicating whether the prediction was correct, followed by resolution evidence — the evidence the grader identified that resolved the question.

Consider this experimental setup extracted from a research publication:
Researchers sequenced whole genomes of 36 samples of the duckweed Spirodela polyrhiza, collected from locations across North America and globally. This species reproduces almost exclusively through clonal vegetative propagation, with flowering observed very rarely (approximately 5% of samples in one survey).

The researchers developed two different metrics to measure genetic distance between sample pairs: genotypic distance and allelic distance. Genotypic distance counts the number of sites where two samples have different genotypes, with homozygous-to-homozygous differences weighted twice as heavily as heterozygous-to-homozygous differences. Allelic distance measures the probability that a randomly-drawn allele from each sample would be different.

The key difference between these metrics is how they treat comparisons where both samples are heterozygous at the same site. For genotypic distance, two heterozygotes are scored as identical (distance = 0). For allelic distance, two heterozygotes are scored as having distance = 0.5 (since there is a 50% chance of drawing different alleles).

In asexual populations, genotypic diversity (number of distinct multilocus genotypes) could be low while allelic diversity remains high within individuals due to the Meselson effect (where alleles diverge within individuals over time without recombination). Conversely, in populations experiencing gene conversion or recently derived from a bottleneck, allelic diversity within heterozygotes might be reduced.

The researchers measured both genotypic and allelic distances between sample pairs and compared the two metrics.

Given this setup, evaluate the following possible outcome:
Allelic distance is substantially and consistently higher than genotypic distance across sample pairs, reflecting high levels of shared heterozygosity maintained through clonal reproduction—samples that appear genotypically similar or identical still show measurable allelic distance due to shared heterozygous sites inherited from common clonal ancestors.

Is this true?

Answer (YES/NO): NO